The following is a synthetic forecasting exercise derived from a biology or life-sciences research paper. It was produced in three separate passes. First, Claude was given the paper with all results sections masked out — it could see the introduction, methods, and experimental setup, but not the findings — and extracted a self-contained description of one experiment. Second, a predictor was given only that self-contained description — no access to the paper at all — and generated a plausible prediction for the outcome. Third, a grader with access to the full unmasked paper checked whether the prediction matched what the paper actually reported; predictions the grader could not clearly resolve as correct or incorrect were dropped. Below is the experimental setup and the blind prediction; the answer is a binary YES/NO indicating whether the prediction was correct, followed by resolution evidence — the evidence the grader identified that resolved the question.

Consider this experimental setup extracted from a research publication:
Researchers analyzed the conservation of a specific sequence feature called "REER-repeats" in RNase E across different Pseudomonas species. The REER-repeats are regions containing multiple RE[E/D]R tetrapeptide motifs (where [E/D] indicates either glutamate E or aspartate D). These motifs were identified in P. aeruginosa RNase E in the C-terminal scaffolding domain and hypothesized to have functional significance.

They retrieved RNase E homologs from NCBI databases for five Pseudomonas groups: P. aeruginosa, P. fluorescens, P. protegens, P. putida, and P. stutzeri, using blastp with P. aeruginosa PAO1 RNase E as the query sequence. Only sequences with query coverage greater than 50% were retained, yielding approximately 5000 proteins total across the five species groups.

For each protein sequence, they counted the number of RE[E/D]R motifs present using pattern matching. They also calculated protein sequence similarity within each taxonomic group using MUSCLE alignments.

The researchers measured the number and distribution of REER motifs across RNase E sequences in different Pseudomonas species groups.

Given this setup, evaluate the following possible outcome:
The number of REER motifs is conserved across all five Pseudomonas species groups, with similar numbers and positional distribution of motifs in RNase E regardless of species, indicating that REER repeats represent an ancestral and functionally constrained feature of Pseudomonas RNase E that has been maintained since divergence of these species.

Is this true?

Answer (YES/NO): NO